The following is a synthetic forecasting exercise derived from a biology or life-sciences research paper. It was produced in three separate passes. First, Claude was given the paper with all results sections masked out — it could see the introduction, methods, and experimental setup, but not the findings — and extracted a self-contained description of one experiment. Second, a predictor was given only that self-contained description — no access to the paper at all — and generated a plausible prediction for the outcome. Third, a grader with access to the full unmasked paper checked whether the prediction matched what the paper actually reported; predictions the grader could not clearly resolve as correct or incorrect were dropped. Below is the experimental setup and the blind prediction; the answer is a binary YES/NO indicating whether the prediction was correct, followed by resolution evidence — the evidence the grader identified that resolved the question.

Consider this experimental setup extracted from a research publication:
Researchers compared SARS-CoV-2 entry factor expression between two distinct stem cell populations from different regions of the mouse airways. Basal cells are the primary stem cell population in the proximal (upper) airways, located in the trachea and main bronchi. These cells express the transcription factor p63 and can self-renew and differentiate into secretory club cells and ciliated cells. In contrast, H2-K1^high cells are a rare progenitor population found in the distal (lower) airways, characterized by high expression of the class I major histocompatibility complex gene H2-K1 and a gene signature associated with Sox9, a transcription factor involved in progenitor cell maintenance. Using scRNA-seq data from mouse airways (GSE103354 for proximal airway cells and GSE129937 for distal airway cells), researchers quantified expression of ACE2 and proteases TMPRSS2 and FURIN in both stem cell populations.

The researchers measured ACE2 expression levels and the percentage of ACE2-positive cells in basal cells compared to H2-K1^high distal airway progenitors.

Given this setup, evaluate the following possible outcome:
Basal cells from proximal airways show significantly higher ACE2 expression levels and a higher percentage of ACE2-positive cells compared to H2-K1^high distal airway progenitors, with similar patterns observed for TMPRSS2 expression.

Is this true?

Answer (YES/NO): NO